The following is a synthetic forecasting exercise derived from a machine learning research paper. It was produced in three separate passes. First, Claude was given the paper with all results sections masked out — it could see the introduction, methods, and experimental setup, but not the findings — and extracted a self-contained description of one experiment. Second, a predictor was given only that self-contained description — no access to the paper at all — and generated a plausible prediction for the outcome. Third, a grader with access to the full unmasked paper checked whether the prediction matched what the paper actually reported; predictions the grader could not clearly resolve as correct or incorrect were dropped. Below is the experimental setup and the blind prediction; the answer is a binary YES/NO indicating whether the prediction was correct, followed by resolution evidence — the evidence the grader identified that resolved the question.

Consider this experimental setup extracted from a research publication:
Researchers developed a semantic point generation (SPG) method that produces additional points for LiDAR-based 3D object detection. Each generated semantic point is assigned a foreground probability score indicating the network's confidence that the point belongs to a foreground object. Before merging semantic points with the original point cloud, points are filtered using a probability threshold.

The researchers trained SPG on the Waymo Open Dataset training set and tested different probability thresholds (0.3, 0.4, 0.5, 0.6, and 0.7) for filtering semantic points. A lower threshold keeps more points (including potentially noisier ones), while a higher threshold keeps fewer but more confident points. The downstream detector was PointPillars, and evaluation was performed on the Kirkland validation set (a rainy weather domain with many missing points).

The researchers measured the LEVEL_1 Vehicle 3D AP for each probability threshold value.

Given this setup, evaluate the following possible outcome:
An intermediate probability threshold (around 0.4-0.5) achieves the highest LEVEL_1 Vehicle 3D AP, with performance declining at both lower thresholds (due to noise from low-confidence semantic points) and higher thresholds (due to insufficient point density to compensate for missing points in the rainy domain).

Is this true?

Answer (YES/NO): YES